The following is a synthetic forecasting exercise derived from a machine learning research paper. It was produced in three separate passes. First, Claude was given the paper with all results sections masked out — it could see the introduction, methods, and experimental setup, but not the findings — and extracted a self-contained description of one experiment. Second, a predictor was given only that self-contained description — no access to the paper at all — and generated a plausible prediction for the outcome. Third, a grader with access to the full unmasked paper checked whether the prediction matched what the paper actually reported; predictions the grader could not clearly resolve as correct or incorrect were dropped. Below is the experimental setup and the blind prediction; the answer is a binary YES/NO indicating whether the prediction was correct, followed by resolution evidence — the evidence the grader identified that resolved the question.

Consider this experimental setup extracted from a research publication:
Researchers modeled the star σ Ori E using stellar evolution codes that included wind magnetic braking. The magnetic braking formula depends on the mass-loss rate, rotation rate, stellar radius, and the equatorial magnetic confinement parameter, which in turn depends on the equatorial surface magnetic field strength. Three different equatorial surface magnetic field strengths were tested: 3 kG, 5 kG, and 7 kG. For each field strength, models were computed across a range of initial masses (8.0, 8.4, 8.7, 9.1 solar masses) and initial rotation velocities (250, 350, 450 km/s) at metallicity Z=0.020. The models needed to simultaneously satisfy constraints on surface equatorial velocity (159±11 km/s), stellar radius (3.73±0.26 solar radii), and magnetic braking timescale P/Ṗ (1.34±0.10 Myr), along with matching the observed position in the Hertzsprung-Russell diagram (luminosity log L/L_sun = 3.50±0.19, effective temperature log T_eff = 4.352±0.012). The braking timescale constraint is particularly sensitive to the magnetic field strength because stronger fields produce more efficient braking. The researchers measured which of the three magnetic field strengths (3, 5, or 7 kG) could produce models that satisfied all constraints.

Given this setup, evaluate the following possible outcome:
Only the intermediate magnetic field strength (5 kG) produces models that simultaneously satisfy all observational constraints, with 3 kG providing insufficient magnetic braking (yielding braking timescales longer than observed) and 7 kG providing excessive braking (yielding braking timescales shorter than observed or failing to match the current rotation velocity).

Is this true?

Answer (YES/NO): NO